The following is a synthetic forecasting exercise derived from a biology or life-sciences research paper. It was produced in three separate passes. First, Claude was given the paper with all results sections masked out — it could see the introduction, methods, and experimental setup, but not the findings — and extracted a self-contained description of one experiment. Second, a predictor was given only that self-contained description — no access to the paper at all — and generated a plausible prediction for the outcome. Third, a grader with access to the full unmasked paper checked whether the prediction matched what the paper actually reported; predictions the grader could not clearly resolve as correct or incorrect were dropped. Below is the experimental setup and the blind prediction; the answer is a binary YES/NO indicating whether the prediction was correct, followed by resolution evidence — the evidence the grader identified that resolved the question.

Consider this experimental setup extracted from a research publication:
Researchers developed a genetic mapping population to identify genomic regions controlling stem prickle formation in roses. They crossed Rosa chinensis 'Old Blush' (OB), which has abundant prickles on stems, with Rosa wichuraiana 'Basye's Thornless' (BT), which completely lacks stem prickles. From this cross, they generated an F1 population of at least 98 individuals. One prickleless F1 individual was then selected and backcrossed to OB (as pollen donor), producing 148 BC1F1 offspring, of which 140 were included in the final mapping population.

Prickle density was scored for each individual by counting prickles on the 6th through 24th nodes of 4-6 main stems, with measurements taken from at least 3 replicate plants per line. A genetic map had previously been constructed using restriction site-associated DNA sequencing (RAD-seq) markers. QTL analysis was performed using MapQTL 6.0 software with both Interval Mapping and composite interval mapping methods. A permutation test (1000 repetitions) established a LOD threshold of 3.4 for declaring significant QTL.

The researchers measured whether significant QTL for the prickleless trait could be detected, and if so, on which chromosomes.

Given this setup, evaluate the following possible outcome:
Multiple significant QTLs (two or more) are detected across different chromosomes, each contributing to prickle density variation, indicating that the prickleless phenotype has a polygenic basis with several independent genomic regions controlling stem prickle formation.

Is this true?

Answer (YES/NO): YES